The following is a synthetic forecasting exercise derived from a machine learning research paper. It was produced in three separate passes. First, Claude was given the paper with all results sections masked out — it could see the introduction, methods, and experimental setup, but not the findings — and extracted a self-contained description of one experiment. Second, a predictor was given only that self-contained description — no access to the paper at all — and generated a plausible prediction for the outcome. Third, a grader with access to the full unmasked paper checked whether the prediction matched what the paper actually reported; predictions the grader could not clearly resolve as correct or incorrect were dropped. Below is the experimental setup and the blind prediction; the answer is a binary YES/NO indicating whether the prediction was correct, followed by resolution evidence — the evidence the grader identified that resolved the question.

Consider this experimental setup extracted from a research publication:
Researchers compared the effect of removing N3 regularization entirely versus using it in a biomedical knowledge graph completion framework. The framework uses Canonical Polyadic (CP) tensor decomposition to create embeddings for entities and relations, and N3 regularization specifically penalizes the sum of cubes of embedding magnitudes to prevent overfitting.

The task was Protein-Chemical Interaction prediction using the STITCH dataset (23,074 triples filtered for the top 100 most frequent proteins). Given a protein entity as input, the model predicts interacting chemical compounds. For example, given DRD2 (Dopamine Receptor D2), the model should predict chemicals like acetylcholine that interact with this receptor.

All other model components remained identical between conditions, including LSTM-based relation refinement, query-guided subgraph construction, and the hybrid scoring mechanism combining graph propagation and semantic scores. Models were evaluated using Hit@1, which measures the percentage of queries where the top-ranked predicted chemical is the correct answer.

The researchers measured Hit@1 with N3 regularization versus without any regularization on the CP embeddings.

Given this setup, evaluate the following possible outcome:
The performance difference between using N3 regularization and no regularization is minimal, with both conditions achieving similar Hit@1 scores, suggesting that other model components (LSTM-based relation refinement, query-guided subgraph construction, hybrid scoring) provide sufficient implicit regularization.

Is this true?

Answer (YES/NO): NO